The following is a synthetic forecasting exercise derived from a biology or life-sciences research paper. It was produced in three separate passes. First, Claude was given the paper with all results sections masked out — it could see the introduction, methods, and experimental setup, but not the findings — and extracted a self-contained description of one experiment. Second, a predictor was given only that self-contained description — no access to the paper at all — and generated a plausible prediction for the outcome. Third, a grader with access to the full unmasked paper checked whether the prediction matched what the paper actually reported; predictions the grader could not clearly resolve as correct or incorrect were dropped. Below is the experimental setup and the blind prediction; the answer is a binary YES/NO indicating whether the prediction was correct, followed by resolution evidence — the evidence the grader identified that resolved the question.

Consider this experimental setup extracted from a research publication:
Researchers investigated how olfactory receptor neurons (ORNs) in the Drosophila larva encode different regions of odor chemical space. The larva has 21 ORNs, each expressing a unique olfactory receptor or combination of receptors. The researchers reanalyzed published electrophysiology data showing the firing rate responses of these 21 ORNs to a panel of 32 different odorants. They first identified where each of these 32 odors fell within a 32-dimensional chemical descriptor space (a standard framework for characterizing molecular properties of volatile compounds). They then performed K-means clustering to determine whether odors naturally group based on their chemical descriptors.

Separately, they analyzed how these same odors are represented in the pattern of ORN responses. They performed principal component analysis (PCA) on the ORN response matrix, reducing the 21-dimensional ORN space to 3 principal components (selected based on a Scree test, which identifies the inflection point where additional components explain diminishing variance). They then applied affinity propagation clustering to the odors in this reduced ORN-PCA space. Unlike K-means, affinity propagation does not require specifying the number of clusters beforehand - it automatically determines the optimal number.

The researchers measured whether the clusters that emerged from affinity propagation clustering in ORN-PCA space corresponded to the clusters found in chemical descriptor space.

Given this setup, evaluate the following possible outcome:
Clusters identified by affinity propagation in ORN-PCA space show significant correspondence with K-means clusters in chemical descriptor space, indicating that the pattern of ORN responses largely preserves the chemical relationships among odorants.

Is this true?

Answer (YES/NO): YES